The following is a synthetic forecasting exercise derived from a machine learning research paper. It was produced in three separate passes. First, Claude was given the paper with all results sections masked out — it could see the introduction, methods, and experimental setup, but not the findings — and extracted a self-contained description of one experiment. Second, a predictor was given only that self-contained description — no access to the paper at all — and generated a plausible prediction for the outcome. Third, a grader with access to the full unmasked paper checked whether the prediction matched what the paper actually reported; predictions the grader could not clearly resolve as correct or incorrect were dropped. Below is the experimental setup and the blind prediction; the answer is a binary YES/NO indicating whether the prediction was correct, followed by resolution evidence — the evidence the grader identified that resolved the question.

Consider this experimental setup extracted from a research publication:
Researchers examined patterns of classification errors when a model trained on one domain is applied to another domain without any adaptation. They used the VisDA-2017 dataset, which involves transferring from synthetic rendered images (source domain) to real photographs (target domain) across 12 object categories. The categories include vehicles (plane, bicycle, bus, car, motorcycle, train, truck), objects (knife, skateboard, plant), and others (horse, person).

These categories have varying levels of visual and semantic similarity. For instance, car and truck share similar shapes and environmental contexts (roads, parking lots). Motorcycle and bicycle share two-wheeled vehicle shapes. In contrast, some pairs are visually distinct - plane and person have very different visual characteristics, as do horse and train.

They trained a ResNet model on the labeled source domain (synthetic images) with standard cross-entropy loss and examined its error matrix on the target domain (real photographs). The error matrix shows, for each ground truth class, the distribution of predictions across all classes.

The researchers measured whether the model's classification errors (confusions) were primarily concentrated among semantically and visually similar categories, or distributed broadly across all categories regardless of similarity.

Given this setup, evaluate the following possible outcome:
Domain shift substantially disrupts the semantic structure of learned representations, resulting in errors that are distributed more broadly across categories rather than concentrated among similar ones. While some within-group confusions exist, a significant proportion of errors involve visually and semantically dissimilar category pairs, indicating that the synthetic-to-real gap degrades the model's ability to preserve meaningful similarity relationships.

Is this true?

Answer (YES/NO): NO